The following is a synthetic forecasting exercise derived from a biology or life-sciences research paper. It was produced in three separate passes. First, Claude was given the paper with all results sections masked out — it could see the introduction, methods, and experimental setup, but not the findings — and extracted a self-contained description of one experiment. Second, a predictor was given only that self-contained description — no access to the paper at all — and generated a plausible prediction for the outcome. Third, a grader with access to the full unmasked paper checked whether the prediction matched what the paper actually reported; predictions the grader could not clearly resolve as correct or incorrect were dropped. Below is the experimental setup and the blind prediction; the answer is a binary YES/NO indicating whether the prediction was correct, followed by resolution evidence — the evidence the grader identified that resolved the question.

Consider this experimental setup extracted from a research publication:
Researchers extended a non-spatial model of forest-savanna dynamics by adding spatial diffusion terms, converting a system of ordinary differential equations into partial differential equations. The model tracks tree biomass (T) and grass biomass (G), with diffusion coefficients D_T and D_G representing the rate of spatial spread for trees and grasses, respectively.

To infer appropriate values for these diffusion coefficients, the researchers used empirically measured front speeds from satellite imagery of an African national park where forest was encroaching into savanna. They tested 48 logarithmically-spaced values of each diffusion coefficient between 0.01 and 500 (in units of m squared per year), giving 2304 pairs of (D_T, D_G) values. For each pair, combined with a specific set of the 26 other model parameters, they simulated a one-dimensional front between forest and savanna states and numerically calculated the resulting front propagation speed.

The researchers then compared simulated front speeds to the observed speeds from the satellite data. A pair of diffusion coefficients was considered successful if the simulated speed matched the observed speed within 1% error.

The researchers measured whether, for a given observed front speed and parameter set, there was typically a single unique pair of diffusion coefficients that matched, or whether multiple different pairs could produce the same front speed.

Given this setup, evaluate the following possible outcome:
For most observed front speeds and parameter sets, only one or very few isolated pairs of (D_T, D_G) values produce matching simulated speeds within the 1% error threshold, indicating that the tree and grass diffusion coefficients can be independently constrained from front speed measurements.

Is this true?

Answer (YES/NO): NO